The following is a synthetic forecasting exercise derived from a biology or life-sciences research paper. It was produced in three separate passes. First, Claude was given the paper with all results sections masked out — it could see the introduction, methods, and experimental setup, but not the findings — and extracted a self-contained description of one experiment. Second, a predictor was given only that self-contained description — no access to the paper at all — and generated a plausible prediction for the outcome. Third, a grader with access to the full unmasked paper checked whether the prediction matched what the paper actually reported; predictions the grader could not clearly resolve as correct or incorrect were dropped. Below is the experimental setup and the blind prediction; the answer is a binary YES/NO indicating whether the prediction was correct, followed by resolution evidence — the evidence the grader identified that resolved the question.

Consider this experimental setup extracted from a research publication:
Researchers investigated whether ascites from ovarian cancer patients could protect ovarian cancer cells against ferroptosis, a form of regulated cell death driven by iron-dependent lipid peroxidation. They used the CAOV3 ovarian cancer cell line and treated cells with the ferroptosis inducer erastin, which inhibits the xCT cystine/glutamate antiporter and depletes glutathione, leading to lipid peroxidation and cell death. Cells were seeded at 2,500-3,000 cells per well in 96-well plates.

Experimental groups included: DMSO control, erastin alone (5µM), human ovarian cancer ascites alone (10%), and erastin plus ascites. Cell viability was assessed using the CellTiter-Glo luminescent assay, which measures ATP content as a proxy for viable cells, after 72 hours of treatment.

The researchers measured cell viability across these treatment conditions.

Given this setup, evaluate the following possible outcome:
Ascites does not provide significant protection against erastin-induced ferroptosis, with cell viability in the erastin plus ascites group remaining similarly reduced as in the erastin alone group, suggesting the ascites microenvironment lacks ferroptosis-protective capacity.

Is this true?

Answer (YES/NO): NO